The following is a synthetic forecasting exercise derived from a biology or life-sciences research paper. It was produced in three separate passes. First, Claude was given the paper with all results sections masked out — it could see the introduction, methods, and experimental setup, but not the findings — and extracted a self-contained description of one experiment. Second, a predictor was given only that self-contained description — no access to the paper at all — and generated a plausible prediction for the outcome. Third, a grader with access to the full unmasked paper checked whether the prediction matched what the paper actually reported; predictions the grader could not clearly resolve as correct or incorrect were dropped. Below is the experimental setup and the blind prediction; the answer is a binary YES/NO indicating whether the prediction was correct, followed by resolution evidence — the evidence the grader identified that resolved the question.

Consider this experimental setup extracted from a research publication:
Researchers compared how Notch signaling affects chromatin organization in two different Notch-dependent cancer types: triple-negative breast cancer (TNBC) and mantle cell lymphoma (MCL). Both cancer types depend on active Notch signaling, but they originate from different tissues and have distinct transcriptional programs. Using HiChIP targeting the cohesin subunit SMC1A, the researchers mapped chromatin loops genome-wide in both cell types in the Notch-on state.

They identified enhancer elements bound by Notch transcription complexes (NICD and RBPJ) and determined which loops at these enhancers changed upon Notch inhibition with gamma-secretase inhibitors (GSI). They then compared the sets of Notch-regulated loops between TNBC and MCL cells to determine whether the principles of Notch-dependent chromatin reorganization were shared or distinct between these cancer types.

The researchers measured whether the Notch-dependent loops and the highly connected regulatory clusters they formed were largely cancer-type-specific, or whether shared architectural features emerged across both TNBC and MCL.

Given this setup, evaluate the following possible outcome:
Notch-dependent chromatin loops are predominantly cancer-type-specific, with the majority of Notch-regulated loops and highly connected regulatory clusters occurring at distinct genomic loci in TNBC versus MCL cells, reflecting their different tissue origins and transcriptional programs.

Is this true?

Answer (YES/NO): NO